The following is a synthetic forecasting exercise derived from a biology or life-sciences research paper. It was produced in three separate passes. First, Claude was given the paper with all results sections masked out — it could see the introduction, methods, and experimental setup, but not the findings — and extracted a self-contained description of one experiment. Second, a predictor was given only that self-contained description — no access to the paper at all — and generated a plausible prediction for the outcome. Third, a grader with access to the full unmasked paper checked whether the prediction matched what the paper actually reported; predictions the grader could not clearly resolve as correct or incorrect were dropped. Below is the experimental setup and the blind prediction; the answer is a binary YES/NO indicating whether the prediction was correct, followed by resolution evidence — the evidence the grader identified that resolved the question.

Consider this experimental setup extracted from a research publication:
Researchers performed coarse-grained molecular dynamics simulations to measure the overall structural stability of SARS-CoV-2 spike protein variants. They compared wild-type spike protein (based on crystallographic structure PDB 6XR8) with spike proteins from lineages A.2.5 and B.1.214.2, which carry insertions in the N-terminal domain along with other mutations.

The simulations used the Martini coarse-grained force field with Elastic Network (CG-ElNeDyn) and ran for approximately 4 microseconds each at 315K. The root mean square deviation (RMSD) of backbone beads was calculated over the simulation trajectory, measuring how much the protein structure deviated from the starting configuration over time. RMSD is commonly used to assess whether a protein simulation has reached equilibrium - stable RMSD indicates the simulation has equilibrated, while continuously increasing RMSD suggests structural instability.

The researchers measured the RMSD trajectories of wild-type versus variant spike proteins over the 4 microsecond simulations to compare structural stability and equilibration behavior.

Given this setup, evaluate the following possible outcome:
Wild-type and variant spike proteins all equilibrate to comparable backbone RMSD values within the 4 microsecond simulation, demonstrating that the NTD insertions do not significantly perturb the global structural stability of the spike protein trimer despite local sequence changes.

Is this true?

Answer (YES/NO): YES